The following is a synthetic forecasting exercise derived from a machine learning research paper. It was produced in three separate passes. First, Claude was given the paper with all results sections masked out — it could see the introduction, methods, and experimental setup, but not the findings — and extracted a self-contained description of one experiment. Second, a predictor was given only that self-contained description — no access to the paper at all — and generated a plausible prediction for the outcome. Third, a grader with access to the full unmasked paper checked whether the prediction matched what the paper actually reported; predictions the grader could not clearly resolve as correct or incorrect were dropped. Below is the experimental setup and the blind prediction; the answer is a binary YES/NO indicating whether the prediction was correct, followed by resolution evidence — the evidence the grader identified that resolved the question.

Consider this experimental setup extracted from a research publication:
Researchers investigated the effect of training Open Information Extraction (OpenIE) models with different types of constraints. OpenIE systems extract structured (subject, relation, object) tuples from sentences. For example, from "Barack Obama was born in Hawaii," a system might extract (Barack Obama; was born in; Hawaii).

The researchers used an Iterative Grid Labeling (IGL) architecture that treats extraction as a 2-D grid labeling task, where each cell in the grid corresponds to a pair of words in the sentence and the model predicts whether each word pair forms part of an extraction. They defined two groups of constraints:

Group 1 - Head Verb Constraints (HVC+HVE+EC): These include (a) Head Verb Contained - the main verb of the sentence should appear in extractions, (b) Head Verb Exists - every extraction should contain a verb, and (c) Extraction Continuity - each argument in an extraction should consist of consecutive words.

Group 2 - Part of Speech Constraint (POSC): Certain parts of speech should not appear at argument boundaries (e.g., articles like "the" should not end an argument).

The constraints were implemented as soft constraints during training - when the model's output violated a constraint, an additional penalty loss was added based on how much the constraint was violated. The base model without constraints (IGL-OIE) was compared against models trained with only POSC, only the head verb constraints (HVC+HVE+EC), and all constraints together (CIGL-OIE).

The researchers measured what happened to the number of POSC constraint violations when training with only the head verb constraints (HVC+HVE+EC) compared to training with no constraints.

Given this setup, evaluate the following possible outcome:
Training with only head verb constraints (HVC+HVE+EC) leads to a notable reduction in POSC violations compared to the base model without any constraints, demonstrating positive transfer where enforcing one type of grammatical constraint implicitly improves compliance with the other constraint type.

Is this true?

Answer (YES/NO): NO